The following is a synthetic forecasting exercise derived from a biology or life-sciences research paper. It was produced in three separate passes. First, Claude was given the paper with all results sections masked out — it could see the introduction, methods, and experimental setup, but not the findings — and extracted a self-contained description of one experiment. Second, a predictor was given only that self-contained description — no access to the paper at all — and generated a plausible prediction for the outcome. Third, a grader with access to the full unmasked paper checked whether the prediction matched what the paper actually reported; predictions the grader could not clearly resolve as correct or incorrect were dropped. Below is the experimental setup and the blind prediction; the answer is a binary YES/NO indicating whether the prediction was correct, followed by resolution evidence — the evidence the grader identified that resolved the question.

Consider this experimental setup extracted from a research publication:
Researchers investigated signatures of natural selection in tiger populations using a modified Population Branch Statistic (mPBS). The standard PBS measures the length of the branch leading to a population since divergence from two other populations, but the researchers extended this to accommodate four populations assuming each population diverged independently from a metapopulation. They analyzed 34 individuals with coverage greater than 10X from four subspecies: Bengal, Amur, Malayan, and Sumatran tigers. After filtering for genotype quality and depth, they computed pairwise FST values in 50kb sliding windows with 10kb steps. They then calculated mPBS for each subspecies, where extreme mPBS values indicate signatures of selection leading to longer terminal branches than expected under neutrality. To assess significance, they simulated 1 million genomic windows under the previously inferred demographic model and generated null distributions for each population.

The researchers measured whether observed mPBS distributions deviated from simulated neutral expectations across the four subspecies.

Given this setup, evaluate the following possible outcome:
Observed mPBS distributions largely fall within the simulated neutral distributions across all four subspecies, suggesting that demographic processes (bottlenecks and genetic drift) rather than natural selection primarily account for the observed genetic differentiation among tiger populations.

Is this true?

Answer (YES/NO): NO